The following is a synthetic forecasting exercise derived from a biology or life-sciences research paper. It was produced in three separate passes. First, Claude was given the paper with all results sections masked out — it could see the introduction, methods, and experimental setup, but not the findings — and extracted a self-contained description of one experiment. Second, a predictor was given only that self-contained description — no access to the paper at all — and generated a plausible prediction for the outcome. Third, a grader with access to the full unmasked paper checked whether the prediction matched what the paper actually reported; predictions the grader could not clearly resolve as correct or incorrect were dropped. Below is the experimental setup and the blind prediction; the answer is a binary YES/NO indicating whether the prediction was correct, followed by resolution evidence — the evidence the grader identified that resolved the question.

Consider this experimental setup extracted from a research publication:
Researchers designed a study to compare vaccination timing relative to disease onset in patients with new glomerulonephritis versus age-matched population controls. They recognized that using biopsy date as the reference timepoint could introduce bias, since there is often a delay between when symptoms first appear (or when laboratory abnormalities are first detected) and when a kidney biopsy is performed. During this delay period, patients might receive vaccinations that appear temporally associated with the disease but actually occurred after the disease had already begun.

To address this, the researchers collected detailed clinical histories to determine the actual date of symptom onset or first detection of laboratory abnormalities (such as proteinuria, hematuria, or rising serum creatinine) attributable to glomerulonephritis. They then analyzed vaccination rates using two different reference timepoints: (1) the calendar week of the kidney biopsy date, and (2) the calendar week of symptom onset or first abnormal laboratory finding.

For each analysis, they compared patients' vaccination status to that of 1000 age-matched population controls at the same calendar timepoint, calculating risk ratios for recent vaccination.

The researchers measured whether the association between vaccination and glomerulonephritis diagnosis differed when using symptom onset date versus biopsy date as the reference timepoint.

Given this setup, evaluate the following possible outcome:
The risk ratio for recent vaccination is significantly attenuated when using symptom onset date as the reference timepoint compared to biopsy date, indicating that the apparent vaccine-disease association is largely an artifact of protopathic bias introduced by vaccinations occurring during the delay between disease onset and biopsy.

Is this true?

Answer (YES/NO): NO